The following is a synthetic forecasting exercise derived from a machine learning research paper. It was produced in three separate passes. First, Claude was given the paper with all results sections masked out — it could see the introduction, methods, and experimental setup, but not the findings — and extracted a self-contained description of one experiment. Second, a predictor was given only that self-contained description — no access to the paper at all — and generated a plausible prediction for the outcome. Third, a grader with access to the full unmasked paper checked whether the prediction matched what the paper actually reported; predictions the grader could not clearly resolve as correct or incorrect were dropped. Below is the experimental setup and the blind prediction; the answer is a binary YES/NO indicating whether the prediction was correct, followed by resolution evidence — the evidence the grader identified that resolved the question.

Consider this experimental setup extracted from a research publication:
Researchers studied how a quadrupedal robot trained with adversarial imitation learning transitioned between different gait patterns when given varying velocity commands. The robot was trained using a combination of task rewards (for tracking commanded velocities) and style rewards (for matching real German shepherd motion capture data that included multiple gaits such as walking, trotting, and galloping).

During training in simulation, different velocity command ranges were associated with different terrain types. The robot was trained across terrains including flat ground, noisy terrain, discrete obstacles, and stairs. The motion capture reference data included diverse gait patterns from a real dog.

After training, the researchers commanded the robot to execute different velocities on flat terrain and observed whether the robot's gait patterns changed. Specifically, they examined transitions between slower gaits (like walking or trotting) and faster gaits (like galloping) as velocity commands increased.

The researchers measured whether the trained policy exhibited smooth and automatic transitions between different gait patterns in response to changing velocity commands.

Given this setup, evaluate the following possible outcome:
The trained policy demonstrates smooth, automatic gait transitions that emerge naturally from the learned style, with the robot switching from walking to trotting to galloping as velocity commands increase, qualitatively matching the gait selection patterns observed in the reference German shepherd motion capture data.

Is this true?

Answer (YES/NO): NO